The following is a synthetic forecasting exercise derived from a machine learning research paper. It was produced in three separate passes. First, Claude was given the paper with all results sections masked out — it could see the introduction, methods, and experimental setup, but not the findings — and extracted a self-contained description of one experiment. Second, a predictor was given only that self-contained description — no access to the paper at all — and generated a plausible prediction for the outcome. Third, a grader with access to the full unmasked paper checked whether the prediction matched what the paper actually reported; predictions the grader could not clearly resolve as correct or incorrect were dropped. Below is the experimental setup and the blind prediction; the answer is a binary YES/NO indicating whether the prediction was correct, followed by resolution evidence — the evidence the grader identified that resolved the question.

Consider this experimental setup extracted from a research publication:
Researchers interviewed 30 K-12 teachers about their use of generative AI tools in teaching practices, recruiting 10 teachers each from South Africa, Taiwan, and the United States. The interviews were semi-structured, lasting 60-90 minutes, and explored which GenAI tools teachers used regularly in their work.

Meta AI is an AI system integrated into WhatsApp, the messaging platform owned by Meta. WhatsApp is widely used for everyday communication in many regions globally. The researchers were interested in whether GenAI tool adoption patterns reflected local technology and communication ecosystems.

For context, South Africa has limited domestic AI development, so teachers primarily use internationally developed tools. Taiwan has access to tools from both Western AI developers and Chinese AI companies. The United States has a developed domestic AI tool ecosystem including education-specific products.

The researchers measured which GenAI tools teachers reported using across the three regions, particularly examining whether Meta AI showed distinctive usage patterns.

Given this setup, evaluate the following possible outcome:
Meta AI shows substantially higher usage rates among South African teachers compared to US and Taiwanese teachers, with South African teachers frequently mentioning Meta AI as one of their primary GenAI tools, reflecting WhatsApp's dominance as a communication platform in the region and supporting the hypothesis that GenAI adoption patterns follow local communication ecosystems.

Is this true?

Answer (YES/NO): YES